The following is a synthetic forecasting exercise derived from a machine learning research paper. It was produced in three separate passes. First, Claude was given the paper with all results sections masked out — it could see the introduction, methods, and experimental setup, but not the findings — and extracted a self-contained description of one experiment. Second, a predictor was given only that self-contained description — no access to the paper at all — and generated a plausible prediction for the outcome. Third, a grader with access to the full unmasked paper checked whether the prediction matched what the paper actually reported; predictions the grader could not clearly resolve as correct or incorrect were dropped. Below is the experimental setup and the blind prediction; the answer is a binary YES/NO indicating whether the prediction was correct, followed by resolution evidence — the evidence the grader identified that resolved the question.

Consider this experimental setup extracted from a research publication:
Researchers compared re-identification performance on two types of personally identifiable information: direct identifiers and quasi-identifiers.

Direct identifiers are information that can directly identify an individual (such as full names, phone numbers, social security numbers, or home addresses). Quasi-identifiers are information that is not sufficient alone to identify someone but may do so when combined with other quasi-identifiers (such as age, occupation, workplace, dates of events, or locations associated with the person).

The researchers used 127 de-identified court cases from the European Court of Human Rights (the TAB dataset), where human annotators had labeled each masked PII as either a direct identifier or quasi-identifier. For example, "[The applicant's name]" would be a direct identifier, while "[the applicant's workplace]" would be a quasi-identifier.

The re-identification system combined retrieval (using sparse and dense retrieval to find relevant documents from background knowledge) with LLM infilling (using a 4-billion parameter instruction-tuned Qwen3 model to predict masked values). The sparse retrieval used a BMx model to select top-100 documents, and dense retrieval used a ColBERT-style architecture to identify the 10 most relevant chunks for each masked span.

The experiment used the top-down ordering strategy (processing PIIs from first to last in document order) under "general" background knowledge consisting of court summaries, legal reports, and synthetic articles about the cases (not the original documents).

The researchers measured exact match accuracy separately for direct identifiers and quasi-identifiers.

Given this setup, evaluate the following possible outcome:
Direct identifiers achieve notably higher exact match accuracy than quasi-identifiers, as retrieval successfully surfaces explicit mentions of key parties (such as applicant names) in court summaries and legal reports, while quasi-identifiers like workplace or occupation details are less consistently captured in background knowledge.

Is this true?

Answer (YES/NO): NO